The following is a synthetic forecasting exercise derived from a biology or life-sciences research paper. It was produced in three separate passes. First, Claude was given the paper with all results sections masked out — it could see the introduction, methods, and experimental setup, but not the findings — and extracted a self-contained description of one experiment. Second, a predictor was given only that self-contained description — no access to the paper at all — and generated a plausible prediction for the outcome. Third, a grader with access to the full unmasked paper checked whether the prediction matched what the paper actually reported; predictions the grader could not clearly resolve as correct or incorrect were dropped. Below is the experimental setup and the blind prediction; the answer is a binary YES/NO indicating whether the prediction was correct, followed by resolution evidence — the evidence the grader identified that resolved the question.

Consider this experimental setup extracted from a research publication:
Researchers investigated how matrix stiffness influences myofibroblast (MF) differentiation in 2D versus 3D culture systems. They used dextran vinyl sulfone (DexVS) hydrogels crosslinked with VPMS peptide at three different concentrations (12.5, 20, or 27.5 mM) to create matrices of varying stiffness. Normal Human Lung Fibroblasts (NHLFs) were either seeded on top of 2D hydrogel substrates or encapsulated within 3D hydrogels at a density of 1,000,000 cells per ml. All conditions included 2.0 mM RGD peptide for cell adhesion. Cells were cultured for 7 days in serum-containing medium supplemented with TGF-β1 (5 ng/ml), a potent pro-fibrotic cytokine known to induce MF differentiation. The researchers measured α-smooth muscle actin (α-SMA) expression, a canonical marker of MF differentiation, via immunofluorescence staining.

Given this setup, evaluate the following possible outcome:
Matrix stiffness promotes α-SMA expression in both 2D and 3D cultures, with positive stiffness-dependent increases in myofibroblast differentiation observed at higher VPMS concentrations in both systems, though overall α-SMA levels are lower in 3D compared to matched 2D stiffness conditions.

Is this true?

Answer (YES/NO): NO